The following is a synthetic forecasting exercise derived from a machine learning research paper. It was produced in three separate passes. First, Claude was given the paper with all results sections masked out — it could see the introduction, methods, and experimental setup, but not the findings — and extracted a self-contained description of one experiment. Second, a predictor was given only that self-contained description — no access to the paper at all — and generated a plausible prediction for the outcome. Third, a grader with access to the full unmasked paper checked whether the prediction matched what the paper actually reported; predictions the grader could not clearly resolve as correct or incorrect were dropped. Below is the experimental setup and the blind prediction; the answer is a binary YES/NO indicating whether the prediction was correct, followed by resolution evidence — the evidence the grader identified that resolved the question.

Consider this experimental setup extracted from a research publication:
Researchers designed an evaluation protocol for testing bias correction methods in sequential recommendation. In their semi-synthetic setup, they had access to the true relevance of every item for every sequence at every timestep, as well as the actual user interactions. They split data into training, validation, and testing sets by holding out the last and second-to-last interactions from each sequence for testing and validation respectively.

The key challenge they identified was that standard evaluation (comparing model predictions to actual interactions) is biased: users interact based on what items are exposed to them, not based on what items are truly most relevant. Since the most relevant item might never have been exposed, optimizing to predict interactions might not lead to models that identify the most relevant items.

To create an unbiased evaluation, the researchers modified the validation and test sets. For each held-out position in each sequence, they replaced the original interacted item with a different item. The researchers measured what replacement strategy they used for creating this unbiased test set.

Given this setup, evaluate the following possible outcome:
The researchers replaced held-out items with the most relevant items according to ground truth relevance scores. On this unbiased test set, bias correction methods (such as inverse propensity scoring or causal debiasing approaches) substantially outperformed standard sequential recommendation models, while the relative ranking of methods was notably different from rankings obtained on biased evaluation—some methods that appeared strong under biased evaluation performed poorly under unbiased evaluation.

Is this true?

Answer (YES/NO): NO